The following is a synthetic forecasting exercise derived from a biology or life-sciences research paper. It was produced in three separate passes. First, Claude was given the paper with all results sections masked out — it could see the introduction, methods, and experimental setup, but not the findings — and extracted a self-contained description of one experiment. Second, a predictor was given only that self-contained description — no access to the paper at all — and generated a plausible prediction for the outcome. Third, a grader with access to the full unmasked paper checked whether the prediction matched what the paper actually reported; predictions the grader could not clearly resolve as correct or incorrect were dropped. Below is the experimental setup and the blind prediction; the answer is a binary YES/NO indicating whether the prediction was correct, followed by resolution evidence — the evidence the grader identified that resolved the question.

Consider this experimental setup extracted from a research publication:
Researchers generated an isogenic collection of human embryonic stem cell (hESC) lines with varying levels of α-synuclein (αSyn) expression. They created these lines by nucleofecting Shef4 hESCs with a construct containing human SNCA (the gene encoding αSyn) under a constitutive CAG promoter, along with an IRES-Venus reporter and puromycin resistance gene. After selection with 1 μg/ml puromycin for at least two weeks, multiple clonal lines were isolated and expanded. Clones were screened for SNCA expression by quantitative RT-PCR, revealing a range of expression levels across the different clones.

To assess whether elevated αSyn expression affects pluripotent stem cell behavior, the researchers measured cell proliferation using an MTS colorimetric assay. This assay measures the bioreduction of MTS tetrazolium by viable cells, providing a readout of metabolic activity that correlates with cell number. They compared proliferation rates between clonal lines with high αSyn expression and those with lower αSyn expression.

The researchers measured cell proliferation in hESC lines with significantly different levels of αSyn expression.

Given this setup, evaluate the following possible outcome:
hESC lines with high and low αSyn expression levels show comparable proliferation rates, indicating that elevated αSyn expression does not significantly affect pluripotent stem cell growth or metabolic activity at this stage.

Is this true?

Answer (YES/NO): YES